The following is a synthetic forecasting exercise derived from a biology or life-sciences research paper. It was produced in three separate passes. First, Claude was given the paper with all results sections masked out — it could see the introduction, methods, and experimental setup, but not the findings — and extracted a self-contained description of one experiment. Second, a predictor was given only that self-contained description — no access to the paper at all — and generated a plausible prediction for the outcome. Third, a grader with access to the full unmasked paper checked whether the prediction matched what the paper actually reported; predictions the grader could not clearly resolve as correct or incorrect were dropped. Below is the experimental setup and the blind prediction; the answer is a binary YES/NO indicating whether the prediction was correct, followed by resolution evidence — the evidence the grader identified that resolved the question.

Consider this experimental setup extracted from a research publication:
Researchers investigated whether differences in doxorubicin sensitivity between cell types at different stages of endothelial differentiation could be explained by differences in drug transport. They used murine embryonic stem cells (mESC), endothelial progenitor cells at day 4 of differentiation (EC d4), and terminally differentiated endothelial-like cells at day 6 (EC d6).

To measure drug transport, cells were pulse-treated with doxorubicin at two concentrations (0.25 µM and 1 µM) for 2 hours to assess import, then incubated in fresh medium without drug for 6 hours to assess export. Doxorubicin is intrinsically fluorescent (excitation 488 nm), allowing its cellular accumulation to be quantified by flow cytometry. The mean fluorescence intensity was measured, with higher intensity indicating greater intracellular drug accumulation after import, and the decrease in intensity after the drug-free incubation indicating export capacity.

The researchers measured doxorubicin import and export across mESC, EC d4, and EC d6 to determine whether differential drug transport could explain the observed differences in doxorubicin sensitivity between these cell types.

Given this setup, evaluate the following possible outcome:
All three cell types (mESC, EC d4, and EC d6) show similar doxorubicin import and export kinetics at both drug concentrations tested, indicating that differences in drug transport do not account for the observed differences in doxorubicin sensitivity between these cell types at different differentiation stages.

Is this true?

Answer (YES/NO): NO